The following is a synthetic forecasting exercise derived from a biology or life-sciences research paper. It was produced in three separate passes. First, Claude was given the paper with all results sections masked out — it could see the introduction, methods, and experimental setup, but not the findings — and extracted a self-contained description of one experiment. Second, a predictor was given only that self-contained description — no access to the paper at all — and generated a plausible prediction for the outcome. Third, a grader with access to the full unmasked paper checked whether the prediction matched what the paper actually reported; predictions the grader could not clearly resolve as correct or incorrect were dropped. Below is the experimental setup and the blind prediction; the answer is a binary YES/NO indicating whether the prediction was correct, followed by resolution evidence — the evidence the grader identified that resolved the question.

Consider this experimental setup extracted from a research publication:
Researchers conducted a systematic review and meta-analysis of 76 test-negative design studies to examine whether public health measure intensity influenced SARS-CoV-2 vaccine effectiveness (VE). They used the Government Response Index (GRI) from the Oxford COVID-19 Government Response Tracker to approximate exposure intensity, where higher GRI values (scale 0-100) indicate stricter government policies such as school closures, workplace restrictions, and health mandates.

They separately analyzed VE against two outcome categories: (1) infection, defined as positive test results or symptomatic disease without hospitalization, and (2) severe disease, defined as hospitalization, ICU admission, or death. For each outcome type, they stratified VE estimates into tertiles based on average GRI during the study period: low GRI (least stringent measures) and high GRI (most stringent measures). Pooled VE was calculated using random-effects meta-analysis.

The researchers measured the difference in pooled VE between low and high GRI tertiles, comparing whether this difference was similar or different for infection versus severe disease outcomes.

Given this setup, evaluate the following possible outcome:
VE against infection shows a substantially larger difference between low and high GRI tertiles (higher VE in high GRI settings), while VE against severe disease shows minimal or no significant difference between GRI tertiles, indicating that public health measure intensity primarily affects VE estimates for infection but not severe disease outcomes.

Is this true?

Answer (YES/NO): NO